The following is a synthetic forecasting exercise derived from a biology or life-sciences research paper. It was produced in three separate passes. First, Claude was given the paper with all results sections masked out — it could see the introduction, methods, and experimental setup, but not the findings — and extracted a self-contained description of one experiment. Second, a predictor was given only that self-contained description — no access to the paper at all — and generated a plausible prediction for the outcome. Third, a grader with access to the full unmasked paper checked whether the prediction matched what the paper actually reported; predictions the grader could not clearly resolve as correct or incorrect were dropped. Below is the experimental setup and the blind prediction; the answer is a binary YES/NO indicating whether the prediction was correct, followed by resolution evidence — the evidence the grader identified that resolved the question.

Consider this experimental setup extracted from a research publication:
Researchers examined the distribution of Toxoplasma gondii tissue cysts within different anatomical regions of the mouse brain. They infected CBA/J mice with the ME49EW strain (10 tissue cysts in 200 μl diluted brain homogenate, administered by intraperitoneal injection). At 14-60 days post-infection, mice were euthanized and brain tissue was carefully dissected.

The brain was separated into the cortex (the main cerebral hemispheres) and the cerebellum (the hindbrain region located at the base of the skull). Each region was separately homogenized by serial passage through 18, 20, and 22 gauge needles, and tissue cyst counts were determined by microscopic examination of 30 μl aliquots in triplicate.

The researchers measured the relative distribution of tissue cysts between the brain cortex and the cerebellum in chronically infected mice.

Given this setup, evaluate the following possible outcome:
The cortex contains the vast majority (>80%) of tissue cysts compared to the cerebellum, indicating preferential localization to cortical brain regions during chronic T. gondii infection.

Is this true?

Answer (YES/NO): YES